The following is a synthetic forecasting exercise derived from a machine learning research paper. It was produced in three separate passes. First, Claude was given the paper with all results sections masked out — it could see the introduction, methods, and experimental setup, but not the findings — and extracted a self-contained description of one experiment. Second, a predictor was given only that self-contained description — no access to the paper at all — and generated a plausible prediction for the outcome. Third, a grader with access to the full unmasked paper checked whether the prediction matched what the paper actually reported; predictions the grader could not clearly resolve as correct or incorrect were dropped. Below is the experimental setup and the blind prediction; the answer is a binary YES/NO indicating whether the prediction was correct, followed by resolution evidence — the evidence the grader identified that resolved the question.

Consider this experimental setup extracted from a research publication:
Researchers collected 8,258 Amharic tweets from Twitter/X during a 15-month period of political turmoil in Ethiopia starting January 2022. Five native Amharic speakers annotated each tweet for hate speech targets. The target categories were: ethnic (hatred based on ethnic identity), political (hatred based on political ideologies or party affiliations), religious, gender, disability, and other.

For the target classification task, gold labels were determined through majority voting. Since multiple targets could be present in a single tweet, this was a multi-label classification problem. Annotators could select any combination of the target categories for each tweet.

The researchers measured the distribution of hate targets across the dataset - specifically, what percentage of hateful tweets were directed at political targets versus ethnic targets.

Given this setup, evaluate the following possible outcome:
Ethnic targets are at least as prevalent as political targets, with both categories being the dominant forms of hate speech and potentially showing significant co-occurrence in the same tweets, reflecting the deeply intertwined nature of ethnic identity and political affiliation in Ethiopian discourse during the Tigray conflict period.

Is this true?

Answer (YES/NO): NO